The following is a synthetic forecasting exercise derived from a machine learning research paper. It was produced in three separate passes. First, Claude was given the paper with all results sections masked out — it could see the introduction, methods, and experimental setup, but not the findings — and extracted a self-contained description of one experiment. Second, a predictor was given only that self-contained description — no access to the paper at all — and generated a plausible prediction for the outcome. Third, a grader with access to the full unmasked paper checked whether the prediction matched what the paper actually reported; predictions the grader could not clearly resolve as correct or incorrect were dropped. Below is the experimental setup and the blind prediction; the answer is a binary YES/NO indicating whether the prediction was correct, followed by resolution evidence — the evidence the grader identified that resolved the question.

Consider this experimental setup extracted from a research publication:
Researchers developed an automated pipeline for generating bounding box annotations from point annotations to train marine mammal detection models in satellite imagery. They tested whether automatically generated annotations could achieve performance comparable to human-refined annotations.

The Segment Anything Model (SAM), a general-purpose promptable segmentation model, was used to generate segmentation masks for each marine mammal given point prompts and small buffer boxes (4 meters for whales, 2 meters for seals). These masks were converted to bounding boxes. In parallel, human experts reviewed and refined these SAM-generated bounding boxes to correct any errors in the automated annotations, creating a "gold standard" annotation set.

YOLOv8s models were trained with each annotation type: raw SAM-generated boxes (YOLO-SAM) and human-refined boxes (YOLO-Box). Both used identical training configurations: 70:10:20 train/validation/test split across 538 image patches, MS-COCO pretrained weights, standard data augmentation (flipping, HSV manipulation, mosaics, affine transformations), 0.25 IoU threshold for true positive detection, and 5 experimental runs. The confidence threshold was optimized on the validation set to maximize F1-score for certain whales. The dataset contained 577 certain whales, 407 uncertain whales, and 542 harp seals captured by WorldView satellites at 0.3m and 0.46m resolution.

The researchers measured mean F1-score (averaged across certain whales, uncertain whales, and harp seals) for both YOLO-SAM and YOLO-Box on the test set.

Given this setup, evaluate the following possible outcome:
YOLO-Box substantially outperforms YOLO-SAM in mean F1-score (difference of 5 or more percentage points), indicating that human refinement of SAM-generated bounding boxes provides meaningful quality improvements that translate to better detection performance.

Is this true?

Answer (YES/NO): NO